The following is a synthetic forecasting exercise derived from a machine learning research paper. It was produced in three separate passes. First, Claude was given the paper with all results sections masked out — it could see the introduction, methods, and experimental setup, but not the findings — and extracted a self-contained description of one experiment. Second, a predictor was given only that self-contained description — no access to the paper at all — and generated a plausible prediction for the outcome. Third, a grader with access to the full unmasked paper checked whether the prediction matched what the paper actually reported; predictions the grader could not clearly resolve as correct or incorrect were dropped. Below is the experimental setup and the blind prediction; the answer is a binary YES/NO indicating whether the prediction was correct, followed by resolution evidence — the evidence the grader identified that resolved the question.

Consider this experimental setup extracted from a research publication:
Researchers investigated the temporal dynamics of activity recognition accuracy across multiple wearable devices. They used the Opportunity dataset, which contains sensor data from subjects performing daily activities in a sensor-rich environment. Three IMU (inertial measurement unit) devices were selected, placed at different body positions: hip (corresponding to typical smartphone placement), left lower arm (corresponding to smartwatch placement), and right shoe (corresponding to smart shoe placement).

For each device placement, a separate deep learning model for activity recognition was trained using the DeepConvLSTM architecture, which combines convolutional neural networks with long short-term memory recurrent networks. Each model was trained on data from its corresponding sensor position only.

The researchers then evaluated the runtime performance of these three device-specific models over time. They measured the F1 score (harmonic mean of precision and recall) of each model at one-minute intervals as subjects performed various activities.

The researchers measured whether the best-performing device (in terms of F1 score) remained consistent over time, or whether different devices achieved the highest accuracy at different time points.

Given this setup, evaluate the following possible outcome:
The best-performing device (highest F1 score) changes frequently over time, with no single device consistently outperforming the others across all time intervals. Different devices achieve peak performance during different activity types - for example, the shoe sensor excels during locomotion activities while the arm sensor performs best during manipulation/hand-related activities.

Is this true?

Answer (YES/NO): NO